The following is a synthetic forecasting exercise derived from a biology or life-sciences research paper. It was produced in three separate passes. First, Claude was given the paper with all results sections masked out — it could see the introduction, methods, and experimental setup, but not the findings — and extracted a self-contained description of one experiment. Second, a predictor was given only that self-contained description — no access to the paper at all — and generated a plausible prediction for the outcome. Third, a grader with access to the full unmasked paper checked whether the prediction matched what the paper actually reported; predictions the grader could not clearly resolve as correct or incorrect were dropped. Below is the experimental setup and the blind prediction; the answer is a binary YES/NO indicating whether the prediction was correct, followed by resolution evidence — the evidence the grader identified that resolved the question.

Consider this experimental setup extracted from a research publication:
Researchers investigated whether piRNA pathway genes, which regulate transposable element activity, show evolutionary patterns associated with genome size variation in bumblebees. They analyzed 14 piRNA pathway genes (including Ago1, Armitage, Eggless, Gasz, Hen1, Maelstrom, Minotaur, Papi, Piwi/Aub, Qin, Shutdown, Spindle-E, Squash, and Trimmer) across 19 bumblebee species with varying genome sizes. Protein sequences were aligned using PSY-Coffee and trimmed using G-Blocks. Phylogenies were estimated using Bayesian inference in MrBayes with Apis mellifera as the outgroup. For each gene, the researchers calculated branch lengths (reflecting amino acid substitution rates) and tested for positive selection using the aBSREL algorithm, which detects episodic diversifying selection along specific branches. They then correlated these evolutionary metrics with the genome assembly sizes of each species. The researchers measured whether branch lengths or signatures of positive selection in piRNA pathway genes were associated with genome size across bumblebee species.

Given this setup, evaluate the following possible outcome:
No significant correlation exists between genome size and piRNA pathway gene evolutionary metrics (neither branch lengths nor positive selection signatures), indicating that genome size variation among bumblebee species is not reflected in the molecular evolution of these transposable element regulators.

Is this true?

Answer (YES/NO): YES